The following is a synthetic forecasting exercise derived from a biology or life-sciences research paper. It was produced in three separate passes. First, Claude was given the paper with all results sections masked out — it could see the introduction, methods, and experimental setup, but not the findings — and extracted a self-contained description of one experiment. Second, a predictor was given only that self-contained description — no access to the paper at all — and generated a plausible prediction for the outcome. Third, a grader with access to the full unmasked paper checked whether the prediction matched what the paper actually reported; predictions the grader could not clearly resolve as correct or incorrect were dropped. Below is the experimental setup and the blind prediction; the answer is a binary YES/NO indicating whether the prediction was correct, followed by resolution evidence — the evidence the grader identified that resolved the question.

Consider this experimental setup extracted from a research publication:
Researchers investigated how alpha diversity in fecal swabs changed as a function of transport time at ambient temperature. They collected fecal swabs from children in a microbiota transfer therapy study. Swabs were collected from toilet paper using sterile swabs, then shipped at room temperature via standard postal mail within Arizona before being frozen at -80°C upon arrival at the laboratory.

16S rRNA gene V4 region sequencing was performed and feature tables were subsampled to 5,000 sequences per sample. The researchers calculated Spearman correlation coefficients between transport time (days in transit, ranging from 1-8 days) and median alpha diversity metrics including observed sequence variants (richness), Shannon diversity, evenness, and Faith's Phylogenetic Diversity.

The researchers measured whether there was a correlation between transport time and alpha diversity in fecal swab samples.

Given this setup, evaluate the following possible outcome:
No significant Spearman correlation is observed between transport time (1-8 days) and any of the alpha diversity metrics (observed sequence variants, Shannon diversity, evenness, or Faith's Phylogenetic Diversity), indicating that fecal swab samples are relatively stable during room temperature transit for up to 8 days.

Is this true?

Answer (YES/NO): NO